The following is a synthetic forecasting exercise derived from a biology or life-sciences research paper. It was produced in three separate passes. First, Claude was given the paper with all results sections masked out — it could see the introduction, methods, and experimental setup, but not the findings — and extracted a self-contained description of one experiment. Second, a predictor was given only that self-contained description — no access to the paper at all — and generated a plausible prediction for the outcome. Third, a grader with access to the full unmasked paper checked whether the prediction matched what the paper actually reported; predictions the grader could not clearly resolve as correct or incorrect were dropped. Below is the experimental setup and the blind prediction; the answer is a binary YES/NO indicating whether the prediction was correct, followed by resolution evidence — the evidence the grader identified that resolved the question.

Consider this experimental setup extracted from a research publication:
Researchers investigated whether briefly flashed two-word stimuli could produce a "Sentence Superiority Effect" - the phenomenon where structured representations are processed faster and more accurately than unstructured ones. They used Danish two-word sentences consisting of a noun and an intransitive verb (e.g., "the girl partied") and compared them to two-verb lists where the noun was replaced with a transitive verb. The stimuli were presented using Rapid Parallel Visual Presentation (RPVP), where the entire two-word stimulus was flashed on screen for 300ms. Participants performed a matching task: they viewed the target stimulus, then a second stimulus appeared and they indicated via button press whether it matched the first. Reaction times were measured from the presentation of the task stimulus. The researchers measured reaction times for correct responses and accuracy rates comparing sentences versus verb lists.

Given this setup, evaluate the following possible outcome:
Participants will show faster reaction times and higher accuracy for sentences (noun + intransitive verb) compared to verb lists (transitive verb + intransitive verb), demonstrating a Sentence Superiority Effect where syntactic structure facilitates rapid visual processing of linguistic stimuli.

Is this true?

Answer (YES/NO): YES